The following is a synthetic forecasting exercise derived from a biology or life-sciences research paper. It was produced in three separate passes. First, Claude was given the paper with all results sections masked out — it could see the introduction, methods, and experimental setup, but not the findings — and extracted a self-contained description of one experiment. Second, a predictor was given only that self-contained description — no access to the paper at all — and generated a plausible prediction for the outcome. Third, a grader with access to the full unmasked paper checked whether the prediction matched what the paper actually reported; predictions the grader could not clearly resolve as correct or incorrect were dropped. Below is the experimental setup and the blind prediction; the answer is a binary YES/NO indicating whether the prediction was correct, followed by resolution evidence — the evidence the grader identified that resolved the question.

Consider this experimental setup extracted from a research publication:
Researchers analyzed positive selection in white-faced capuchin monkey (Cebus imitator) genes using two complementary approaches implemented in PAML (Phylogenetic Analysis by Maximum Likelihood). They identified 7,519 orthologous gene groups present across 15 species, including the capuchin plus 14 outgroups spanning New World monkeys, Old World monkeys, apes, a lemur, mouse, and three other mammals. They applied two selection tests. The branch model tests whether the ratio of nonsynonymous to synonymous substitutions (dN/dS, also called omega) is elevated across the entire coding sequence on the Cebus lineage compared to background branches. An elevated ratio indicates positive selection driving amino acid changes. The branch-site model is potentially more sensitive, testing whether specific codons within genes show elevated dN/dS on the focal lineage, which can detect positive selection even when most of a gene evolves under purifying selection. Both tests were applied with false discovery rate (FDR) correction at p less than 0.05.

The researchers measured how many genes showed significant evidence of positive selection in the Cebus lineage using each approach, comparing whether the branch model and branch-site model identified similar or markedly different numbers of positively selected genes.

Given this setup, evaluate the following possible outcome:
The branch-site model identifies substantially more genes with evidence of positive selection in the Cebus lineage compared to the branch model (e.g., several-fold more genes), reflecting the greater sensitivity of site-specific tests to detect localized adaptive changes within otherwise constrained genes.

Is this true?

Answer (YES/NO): NO